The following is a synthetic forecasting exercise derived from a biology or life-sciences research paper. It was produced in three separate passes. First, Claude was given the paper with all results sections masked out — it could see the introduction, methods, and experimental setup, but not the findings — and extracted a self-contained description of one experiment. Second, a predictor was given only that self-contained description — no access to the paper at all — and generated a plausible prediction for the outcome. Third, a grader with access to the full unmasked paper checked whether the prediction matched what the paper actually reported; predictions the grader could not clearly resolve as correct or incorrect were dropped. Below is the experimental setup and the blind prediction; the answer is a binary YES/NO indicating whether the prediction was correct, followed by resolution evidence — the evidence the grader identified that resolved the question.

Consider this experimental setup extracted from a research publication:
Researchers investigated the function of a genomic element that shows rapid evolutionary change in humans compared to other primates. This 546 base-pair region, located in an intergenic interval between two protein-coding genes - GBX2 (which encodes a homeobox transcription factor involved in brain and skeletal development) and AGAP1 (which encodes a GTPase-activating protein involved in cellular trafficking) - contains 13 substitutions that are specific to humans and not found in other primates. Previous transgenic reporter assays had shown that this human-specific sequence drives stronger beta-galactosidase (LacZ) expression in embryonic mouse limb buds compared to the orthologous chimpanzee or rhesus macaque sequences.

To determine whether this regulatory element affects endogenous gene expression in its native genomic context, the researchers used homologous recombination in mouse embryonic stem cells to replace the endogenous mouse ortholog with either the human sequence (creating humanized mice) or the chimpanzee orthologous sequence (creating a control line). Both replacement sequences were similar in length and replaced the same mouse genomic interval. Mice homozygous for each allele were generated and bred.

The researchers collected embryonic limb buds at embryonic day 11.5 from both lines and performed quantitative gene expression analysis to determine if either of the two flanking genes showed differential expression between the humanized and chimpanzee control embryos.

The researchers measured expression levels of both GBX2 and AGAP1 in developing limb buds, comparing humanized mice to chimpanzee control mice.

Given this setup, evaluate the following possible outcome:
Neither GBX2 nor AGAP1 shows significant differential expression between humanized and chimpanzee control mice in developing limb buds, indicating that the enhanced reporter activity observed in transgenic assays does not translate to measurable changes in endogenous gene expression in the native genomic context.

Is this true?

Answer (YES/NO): NO